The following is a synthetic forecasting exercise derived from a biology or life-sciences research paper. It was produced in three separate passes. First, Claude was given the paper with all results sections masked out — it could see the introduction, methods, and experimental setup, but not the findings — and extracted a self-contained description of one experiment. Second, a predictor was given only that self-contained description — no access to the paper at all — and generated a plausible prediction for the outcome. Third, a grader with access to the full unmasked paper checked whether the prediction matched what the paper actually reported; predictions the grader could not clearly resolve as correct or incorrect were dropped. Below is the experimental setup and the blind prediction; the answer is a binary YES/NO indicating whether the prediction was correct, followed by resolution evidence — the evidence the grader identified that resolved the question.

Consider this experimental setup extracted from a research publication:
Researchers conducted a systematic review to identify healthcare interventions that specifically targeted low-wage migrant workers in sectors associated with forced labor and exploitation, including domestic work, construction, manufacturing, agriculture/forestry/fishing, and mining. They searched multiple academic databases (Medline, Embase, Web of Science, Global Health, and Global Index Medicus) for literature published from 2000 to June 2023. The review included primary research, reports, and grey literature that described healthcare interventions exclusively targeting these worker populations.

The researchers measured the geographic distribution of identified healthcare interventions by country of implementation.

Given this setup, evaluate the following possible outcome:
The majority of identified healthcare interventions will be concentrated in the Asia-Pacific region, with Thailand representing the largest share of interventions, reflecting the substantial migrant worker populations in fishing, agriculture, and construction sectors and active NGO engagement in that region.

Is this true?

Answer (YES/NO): NO